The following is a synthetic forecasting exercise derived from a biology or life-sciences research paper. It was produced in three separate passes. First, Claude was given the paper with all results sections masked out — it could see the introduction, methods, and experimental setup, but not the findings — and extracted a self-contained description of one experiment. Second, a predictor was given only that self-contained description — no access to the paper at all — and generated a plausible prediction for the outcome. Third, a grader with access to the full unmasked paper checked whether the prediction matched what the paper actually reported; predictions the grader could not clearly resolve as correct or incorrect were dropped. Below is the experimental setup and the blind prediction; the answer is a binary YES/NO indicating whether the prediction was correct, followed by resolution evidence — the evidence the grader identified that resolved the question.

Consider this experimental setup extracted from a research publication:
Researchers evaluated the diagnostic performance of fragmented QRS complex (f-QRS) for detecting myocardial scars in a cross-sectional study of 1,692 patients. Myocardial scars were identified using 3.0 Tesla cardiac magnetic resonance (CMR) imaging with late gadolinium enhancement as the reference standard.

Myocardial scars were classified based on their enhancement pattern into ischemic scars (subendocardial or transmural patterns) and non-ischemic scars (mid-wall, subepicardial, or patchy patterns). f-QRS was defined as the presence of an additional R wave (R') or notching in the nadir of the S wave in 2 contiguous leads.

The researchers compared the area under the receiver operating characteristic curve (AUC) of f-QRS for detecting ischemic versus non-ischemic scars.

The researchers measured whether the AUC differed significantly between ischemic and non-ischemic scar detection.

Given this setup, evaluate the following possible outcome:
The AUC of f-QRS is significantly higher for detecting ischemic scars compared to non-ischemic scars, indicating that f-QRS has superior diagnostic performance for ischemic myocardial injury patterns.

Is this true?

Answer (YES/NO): NO